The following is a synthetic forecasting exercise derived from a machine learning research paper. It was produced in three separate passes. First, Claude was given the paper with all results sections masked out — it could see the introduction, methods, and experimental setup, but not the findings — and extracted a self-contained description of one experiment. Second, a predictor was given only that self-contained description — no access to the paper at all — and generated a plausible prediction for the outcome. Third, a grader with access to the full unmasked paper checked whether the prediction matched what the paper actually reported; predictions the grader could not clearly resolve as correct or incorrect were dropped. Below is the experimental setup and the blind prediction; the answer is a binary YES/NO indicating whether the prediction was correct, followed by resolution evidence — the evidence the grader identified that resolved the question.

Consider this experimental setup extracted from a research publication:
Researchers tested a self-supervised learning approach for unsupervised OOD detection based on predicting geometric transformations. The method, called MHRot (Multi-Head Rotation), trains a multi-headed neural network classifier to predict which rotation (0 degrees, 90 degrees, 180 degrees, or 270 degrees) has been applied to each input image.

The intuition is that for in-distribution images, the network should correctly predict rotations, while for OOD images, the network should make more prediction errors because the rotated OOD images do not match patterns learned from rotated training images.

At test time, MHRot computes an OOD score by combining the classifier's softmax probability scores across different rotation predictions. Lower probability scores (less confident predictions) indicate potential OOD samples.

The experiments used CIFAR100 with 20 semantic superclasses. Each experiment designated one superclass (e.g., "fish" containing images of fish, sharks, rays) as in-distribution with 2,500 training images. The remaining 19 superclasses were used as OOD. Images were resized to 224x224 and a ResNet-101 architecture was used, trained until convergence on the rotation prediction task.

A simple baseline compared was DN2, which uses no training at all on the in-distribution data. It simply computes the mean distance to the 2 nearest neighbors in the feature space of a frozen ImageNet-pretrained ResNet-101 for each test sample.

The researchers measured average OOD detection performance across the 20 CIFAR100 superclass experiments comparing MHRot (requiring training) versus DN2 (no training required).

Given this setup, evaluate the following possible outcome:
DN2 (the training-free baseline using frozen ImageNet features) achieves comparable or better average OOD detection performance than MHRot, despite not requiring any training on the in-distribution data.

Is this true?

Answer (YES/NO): YES